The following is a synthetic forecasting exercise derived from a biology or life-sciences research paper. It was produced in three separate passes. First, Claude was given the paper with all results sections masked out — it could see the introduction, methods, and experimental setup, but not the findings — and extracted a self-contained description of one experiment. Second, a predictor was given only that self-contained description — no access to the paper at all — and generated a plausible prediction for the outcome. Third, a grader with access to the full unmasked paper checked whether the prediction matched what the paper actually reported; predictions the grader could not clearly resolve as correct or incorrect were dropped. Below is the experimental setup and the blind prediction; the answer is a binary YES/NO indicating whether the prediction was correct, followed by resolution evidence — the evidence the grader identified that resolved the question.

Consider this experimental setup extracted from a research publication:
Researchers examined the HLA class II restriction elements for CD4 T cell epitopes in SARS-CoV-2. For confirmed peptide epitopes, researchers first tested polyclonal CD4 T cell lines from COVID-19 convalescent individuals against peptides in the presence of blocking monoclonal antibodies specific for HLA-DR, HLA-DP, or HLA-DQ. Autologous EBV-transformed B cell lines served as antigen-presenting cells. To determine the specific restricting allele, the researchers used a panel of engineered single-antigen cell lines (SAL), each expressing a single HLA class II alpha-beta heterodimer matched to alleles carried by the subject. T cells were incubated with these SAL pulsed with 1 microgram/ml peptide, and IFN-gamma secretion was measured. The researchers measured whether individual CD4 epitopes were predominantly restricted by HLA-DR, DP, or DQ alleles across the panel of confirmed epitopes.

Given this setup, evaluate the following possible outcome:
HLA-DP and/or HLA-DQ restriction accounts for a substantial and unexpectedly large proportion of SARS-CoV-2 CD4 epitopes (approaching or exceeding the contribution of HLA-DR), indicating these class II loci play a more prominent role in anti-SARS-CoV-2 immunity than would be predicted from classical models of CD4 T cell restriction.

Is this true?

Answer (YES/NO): NO